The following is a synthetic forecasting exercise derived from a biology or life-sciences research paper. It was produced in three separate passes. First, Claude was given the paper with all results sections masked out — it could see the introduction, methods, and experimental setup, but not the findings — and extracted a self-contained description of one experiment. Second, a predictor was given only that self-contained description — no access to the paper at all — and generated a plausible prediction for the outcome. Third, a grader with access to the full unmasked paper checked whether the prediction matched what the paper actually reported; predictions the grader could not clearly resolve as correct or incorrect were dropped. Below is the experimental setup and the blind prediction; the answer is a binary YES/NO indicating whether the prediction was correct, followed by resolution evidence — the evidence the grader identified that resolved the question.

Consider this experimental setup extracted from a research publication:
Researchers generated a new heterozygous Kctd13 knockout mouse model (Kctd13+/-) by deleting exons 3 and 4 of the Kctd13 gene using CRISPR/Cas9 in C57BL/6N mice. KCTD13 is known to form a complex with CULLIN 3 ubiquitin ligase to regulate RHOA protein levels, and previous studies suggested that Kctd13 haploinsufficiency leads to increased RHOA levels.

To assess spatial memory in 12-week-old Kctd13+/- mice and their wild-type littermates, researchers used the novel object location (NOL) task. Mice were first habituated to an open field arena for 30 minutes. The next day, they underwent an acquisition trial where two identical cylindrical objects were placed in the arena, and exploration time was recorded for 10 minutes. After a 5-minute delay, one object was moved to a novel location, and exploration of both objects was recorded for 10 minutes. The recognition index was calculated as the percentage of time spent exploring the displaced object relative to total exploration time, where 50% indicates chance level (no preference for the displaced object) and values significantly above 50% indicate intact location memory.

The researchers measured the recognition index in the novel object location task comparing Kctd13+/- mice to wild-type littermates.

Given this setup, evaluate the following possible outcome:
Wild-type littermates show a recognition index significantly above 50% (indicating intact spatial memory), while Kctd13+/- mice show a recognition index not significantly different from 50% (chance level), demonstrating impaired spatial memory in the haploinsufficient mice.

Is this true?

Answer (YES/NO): YES